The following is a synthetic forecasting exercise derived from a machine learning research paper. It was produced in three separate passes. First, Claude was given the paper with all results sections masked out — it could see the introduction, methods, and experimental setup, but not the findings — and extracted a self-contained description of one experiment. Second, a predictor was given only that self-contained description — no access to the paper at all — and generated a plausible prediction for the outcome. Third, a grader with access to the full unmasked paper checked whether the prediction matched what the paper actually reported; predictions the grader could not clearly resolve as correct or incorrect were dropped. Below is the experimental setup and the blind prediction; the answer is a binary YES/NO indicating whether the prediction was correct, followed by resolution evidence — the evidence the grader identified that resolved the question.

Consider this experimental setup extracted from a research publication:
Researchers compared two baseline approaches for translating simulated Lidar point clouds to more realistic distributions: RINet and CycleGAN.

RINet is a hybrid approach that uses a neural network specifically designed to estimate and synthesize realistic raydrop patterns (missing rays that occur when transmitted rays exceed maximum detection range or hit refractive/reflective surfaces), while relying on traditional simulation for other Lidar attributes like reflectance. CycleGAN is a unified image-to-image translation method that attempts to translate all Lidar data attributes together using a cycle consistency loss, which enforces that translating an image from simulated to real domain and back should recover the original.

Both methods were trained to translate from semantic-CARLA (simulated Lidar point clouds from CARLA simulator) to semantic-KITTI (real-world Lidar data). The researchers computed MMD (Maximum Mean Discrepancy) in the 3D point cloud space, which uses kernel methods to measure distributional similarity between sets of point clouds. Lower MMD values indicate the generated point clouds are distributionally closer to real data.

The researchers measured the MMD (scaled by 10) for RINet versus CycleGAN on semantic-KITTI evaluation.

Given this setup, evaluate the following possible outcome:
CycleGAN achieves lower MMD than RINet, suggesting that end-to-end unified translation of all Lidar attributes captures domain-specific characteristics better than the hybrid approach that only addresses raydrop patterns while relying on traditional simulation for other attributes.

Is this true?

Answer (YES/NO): NO